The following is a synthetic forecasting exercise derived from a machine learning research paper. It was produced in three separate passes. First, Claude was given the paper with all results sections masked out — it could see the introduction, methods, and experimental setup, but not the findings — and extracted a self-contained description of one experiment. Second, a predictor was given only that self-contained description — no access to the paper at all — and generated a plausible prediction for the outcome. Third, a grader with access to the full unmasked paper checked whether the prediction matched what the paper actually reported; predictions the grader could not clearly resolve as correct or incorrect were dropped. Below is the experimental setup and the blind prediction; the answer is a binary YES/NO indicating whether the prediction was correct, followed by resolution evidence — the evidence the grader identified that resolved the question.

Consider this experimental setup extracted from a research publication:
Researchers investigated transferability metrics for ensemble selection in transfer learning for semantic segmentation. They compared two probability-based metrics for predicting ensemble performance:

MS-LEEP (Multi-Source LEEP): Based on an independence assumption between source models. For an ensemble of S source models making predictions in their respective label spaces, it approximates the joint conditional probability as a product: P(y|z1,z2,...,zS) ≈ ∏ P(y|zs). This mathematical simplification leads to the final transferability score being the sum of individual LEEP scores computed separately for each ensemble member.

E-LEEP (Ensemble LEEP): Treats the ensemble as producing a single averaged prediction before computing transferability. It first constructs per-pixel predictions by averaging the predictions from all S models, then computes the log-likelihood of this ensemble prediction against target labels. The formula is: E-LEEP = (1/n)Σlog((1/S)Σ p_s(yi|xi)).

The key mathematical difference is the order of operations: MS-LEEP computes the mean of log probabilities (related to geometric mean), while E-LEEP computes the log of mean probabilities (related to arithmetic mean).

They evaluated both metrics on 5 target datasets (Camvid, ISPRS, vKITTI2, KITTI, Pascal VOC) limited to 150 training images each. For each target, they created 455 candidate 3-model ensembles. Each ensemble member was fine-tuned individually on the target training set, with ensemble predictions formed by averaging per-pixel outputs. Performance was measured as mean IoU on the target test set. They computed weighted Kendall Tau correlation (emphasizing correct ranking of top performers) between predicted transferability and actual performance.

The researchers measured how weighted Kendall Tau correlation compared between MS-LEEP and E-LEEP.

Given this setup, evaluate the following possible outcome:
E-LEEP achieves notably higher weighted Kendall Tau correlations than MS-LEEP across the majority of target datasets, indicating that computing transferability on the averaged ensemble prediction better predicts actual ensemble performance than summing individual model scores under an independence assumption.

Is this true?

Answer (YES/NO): NO